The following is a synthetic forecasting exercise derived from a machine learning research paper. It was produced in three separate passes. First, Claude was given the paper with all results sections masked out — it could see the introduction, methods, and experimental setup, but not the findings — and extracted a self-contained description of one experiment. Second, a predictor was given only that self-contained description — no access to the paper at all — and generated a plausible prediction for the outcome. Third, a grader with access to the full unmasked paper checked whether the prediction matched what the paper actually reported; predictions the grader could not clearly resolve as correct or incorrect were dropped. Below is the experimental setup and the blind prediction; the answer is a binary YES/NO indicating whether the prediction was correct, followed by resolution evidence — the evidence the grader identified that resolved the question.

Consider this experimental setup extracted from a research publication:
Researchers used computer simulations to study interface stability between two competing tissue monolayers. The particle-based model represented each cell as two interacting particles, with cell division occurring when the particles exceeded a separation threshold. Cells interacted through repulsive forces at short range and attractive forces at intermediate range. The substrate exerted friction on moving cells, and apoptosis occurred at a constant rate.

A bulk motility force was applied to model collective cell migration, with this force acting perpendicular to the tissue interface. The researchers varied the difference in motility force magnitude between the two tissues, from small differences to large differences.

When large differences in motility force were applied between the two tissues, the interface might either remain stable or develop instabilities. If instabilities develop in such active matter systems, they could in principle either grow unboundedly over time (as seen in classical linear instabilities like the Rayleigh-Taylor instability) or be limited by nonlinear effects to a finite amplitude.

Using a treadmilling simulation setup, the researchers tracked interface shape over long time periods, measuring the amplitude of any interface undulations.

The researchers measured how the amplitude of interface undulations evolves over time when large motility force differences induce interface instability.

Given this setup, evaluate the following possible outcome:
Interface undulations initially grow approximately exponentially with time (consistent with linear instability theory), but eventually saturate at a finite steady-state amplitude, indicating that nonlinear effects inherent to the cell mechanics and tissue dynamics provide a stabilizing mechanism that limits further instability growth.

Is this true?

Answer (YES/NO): NO